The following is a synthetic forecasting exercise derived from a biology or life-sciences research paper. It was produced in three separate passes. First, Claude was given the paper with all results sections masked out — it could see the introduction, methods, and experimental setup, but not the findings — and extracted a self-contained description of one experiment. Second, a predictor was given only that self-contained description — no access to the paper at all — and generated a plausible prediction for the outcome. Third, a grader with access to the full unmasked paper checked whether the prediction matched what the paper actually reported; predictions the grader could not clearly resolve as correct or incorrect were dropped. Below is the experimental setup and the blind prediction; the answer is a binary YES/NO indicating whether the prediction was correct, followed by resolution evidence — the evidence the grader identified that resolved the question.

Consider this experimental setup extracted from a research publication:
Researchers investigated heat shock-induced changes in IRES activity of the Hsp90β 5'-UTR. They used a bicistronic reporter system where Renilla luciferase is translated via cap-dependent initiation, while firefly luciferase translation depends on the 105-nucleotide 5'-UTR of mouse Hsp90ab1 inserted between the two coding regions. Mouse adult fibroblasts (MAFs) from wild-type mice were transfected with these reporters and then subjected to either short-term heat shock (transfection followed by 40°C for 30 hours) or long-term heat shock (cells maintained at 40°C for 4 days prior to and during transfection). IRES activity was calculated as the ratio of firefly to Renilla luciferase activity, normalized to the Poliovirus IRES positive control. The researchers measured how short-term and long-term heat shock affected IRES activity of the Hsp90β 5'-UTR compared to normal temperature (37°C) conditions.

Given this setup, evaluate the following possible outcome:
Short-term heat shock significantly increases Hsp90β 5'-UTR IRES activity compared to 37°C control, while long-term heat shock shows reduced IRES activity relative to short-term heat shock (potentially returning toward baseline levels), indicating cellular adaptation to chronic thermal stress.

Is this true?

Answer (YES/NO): NO